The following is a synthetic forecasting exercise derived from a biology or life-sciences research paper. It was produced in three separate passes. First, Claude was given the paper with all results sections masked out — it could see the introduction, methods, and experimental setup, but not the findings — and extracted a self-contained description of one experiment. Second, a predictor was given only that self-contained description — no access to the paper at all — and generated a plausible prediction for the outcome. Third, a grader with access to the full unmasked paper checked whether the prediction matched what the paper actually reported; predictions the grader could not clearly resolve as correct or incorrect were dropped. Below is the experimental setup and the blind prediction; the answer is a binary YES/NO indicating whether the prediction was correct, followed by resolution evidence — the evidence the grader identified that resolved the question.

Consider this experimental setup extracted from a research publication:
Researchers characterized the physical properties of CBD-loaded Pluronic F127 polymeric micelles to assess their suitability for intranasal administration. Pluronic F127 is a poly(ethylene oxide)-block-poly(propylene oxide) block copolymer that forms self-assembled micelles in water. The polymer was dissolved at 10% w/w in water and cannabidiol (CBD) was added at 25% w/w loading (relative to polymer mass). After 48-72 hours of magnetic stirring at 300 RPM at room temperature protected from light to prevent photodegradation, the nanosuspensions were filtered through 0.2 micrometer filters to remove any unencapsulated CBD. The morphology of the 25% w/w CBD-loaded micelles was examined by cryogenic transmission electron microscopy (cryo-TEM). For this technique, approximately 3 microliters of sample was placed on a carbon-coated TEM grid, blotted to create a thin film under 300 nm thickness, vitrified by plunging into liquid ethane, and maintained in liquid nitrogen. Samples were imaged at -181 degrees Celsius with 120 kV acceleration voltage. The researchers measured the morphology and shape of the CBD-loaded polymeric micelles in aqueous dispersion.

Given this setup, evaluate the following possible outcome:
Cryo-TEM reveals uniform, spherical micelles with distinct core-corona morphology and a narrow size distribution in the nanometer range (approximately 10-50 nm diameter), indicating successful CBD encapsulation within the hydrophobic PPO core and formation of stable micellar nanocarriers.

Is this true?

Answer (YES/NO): YES